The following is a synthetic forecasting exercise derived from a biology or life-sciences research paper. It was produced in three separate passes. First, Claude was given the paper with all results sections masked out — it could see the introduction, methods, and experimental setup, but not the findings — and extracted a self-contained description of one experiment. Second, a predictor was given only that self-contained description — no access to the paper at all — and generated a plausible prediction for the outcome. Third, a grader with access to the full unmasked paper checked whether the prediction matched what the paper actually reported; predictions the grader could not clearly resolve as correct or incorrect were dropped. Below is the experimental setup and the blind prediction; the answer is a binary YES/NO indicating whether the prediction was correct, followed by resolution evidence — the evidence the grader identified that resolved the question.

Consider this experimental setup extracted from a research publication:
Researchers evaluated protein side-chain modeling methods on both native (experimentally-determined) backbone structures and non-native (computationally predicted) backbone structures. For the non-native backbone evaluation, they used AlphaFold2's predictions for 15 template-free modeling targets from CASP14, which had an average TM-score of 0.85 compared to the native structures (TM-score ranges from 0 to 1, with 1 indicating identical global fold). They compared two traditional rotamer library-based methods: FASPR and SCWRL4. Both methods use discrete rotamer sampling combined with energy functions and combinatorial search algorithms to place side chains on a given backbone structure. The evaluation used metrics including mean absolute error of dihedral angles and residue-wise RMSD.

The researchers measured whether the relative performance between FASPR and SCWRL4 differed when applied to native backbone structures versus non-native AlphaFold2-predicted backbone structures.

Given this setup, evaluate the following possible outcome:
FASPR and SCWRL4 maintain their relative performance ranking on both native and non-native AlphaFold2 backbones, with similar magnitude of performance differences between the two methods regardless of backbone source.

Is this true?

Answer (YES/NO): YES